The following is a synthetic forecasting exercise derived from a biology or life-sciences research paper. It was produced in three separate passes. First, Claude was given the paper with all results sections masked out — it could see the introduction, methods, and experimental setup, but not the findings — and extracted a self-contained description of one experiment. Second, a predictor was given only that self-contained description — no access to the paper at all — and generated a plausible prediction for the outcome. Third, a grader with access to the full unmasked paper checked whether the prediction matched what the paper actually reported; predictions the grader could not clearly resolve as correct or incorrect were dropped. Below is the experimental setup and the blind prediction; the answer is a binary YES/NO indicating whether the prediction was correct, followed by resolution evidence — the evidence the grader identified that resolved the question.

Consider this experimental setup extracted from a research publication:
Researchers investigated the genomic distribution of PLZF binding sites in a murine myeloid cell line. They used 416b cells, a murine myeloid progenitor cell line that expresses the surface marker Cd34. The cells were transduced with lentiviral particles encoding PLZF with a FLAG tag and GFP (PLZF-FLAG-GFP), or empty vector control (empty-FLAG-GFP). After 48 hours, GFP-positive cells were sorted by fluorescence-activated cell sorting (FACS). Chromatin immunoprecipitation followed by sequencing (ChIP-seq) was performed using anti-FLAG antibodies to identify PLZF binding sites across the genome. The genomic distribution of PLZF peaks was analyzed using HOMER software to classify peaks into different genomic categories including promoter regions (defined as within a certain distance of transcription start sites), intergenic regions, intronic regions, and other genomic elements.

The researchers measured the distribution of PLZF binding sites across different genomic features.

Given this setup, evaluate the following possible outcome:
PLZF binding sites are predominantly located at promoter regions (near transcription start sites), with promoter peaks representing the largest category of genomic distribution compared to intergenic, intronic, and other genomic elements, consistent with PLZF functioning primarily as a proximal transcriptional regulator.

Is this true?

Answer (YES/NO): NO